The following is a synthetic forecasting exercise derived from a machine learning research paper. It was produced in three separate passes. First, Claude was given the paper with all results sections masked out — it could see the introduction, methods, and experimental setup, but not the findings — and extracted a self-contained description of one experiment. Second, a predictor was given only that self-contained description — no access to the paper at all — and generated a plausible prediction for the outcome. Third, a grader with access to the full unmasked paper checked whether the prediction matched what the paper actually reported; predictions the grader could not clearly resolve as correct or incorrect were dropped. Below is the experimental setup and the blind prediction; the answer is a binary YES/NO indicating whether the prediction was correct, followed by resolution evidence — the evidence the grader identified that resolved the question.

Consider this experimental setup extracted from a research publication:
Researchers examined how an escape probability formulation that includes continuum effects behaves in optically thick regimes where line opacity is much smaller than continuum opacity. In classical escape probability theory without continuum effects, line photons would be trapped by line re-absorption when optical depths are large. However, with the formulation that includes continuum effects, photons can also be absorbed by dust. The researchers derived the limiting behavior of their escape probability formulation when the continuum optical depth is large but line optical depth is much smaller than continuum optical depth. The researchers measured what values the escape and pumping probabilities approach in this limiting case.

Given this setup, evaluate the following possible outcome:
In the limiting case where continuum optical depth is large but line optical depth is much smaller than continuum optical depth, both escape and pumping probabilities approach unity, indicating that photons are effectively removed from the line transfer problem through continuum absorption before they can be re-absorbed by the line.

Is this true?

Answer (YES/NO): YES